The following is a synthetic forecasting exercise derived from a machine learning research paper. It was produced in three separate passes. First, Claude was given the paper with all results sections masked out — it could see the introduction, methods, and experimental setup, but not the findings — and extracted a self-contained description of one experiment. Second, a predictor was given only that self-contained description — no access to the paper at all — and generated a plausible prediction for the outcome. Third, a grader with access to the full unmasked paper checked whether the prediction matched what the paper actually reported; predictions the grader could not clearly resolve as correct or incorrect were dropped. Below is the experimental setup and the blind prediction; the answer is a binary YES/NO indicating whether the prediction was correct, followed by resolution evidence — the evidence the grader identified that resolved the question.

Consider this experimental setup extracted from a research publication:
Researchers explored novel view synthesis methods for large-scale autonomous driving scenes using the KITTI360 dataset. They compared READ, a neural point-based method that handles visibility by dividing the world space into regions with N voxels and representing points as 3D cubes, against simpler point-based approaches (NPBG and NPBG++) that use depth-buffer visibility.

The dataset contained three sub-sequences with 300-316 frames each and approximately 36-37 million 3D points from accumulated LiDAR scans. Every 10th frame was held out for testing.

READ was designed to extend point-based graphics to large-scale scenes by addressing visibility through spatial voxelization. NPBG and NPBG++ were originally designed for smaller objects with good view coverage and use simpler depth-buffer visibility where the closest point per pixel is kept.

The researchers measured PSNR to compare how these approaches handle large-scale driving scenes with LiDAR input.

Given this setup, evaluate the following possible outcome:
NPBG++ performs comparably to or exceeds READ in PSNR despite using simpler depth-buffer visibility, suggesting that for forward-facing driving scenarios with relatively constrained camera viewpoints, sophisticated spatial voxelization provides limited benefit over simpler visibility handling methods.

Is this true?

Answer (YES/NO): YES